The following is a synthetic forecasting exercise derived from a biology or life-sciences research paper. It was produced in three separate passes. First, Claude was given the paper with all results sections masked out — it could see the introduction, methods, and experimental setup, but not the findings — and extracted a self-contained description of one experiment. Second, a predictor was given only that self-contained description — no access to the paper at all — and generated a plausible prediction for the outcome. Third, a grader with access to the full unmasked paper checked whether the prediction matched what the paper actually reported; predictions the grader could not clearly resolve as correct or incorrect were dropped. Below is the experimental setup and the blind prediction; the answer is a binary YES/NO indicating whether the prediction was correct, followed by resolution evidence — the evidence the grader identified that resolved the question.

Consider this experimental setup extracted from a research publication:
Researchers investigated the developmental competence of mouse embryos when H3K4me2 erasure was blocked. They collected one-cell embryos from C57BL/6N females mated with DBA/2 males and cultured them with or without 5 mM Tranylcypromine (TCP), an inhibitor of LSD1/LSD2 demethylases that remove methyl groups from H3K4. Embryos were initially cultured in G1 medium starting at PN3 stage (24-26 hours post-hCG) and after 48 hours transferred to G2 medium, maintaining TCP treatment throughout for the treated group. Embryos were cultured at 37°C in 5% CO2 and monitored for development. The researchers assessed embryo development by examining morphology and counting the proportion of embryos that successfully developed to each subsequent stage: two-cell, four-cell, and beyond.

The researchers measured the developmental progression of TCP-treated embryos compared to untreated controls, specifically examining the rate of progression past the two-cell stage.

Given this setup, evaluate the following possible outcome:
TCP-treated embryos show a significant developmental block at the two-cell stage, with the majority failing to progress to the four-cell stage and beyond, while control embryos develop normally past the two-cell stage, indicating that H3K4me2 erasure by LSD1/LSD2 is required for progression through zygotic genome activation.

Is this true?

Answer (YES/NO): NO